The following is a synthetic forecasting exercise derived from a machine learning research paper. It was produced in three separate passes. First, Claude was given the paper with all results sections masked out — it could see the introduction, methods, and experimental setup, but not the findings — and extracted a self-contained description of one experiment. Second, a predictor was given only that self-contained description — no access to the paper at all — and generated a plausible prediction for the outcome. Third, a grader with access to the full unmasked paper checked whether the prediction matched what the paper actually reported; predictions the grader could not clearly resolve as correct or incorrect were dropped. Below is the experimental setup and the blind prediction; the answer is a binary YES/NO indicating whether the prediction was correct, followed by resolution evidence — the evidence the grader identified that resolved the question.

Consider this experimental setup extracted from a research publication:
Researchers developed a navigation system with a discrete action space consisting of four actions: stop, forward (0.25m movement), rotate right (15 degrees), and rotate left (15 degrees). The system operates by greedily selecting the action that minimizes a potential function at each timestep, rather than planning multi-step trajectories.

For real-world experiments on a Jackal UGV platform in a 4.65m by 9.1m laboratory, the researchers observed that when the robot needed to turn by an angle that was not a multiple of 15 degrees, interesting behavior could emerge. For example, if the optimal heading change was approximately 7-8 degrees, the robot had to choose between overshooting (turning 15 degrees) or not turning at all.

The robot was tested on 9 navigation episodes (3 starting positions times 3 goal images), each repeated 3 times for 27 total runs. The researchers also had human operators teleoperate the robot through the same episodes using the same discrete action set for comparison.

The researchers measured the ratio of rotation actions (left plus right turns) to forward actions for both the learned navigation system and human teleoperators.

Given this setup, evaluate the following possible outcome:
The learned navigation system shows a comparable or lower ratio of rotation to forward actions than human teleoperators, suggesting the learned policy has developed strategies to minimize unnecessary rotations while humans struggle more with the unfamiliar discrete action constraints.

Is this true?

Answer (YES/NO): NO